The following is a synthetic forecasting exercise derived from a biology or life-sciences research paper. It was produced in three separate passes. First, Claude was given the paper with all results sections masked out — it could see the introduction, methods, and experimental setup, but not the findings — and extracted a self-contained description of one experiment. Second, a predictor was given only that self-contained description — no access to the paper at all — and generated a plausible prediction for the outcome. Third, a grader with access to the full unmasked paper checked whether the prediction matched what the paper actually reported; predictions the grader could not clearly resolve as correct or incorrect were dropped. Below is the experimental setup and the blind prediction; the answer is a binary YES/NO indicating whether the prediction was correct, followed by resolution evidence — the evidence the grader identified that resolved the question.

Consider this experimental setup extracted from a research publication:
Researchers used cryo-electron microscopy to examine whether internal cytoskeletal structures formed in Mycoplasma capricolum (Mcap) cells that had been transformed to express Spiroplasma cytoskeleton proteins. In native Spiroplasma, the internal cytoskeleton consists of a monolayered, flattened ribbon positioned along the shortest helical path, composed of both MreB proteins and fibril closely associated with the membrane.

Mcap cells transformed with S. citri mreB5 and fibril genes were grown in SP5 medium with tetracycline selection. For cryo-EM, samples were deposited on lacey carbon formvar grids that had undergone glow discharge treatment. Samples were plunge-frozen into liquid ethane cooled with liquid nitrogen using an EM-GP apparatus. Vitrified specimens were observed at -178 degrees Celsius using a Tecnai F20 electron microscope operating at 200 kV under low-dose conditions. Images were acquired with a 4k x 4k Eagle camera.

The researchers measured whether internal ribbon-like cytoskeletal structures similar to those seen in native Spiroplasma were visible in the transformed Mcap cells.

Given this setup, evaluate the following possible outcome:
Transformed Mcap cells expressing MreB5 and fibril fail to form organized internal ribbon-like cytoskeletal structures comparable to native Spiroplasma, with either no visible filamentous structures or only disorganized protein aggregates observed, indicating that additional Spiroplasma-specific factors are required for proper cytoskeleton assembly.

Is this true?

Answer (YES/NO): NO